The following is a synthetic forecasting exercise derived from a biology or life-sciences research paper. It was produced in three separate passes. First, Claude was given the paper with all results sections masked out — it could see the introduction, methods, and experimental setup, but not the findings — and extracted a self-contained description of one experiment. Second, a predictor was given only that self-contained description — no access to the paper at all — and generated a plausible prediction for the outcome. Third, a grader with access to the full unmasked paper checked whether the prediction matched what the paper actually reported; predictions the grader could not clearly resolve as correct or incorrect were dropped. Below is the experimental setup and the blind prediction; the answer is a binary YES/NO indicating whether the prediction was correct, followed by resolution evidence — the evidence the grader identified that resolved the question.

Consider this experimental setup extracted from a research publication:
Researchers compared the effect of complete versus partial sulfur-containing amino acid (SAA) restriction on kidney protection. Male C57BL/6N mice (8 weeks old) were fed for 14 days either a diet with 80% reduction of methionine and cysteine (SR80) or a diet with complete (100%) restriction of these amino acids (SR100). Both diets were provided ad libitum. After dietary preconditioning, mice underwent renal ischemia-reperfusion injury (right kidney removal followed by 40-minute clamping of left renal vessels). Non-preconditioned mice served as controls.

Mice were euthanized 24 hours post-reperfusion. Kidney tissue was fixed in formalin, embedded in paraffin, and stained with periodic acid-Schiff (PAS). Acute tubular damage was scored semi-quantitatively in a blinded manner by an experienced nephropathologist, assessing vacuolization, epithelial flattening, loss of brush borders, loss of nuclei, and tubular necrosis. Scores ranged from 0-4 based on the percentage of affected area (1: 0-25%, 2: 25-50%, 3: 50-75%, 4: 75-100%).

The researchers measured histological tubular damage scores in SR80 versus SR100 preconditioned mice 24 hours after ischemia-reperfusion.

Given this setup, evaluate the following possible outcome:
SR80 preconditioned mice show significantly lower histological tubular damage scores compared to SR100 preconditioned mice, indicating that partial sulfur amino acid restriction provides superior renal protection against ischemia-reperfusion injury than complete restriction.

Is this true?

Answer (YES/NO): NO